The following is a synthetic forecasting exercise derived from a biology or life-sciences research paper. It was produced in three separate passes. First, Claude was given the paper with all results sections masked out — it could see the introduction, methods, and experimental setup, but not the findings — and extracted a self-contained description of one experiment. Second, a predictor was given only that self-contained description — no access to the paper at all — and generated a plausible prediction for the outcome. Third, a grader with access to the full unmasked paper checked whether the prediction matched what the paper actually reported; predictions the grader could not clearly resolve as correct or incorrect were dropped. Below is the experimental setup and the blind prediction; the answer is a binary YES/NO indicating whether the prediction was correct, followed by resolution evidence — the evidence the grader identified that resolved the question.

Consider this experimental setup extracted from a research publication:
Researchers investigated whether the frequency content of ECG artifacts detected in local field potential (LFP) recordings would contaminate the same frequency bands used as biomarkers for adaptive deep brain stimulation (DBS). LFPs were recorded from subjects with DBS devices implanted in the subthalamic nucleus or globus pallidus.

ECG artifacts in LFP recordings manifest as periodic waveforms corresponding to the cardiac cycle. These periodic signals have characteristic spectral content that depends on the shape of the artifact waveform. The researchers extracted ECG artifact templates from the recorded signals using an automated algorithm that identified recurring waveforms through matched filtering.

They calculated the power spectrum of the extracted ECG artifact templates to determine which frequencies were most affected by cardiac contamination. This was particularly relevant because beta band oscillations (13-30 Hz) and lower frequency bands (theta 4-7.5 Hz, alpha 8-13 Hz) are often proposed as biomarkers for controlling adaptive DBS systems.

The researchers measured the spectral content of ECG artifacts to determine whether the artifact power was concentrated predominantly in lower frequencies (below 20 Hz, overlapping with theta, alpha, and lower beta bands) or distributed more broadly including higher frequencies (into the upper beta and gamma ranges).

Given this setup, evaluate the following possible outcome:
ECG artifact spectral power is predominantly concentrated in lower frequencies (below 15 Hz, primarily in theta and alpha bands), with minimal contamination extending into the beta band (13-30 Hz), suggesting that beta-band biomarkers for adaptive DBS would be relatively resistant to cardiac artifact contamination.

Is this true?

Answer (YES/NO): NO